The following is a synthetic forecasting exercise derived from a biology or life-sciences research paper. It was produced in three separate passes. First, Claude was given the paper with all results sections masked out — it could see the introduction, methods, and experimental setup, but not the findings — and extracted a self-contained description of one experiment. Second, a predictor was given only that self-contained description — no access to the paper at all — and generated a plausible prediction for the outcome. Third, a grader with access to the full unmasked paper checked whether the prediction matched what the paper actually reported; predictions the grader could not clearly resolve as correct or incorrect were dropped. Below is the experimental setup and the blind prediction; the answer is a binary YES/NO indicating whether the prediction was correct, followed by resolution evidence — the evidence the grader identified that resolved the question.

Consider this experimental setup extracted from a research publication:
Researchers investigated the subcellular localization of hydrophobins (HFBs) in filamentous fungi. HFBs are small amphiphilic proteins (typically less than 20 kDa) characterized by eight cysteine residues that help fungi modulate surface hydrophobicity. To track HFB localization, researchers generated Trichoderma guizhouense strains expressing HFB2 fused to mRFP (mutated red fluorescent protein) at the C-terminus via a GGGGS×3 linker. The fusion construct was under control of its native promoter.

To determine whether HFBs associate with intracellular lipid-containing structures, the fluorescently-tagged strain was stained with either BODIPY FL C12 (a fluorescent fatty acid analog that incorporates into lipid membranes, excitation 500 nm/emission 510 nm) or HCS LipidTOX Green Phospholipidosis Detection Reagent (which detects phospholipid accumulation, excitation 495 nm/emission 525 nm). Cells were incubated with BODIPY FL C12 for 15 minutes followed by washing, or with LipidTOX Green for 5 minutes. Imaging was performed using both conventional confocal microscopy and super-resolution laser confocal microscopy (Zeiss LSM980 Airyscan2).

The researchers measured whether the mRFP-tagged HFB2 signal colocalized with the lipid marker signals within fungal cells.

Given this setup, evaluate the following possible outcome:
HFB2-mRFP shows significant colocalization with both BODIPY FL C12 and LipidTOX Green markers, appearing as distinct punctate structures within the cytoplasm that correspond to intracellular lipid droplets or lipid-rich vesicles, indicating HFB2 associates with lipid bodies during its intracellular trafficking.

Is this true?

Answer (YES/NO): YES